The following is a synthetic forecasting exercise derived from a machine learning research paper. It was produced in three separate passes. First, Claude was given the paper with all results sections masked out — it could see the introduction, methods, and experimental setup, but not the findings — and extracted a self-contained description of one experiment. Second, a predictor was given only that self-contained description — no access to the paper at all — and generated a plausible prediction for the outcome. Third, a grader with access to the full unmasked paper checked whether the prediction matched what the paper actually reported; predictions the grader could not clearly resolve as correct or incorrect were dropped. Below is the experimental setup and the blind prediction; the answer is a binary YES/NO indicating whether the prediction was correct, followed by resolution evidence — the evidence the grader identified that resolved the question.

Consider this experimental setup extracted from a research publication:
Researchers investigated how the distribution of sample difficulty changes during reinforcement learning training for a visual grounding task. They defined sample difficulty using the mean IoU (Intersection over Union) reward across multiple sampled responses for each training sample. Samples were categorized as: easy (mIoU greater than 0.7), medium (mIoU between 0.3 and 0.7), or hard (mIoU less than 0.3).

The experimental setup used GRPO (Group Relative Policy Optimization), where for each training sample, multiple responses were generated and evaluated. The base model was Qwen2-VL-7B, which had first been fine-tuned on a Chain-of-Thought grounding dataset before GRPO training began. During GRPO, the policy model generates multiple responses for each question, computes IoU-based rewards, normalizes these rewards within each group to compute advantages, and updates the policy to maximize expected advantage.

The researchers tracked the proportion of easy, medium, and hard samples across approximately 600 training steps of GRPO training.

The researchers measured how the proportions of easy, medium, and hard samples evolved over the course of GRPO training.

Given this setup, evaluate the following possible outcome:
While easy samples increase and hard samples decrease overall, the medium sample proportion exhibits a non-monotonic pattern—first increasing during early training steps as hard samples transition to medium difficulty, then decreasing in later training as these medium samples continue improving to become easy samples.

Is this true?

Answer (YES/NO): NO